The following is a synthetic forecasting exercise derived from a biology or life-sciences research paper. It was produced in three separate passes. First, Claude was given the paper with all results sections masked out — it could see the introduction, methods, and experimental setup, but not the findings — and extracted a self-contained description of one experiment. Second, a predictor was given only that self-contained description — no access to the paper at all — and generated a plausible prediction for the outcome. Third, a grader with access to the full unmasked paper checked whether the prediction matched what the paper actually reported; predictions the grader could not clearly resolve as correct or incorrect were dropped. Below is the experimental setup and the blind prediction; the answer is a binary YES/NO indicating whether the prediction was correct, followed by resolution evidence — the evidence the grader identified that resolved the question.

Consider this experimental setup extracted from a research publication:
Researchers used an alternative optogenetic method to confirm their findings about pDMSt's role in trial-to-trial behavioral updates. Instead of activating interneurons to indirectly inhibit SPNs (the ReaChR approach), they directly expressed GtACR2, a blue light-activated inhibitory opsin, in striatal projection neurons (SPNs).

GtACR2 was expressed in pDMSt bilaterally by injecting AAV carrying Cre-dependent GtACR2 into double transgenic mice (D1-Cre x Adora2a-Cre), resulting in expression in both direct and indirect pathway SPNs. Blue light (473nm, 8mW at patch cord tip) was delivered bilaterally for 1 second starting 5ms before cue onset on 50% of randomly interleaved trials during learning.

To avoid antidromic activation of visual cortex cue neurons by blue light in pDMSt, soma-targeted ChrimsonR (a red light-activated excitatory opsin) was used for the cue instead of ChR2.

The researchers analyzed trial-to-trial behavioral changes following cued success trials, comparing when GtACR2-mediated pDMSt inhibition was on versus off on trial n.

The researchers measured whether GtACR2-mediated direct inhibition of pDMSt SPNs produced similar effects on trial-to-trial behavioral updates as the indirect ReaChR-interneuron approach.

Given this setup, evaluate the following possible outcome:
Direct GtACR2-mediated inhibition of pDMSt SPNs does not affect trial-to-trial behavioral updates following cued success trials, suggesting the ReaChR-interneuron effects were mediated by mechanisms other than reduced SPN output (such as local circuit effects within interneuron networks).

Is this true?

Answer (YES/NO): NO